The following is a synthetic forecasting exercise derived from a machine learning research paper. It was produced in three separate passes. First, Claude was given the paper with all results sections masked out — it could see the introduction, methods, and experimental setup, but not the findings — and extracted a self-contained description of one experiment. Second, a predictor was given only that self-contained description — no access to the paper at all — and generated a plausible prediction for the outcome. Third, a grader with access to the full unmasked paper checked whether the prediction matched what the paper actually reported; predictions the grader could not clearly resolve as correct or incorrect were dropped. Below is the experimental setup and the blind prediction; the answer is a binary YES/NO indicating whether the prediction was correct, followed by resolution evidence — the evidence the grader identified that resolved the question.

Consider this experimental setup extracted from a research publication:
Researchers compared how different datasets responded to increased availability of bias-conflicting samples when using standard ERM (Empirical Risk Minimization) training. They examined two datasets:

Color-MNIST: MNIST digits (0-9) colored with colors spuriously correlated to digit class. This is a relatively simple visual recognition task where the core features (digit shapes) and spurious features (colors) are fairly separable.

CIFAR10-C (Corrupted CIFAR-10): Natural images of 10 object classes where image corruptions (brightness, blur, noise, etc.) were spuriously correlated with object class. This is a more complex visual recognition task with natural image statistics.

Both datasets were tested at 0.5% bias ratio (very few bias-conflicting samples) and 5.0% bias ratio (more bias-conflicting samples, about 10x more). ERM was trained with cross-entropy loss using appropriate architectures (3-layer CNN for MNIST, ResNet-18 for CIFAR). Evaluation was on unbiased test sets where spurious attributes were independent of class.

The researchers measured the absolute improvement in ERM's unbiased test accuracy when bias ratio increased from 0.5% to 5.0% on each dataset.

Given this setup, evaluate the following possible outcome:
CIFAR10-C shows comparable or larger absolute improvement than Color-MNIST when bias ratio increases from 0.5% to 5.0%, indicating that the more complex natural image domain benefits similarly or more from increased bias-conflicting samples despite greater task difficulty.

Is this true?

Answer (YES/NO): NO